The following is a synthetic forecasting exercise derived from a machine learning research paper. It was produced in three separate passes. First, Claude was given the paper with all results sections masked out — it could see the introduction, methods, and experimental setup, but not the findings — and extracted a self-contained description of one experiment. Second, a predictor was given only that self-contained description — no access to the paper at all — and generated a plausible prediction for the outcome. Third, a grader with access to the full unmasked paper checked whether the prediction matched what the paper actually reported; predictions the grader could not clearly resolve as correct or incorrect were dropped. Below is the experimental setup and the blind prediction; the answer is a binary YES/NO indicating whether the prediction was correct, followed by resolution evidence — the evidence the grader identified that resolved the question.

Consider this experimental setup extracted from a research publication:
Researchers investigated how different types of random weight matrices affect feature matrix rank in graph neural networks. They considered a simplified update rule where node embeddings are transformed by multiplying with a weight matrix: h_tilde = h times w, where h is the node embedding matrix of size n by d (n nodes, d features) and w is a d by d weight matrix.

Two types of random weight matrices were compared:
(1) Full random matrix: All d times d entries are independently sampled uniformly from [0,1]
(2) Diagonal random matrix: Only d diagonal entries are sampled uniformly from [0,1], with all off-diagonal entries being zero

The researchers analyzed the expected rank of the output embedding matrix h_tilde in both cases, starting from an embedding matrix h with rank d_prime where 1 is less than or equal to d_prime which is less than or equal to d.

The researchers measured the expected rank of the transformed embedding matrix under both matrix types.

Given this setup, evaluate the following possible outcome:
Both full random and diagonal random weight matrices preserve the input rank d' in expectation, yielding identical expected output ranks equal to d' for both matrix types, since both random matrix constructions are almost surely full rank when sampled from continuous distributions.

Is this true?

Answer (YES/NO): NO